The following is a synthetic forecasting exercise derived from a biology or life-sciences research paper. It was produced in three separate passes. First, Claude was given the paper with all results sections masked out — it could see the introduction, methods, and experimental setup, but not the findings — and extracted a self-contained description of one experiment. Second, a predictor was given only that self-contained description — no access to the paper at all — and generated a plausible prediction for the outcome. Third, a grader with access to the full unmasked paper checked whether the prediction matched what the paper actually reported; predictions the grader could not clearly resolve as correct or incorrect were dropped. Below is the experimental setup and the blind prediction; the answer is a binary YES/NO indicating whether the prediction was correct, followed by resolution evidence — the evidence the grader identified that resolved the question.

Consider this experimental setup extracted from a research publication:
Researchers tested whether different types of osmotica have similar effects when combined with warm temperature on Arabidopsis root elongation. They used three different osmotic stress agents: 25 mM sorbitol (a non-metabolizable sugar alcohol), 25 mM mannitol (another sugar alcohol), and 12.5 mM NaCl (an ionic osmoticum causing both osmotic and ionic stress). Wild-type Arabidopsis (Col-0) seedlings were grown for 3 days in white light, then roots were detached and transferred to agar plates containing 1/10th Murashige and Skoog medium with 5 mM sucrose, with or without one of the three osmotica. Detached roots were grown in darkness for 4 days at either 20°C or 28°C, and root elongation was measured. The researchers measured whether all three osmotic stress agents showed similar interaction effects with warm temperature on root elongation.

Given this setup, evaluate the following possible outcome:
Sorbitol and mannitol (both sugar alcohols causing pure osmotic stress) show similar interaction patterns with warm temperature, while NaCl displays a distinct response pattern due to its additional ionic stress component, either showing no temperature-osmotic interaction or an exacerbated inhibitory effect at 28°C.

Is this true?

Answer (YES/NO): NO